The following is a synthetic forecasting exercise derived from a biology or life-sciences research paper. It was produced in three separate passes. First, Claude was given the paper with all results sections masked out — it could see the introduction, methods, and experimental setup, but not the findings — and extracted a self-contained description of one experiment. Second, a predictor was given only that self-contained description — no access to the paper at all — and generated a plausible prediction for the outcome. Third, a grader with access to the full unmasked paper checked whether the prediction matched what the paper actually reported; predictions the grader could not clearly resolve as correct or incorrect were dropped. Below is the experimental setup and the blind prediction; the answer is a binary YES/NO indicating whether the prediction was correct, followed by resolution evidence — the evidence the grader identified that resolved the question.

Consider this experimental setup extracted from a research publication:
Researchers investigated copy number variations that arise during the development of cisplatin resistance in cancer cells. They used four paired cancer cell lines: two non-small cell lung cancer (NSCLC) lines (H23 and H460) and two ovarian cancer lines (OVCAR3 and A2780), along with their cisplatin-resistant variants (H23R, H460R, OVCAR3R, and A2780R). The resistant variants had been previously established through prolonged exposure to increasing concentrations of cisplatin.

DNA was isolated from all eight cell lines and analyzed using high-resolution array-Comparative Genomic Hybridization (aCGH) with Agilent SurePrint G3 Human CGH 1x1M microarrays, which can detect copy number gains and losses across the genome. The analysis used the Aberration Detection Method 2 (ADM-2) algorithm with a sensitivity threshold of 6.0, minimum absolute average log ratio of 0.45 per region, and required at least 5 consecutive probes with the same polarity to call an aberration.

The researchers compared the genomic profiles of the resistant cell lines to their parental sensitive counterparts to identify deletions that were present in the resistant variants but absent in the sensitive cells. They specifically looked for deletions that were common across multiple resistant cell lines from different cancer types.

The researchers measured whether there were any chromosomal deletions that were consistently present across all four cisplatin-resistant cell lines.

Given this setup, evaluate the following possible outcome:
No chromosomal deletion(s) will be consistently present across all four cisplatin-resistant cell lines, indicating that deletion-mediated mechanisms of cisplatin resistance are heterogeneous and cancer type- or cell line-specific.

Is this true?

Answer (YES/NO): NO